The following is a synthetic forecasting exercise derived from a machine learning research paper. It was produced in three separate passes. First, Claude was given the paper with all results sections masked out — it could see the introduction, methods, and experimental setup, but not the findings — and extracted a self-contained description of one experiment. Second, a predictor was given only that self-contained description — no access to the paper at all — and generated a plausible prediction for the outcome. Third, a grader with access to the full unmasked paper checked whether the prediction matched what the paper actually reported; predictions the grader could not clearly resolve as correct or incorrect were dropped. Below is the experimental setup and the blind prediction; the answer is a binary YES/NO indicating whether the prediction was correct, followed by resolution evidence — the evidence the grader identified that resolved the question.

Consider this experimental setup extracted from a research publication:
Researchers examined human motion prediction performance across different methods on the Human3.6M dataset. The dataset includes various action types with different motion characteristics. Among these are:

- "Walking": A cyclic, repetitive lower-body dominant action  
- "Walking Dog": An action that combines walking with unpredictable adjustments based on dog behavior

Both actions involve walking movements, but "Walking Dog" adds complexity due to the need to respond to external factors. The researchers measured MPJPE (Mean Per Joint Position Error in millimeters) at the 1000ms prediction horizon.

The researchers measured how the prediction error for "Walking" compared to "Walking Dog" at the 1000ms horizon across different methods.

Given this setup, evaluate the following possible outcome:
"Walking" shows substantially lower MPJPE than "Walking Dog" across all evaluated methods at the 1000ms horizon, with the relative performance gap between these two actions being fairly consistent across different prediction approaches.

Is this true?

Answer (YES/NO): NO